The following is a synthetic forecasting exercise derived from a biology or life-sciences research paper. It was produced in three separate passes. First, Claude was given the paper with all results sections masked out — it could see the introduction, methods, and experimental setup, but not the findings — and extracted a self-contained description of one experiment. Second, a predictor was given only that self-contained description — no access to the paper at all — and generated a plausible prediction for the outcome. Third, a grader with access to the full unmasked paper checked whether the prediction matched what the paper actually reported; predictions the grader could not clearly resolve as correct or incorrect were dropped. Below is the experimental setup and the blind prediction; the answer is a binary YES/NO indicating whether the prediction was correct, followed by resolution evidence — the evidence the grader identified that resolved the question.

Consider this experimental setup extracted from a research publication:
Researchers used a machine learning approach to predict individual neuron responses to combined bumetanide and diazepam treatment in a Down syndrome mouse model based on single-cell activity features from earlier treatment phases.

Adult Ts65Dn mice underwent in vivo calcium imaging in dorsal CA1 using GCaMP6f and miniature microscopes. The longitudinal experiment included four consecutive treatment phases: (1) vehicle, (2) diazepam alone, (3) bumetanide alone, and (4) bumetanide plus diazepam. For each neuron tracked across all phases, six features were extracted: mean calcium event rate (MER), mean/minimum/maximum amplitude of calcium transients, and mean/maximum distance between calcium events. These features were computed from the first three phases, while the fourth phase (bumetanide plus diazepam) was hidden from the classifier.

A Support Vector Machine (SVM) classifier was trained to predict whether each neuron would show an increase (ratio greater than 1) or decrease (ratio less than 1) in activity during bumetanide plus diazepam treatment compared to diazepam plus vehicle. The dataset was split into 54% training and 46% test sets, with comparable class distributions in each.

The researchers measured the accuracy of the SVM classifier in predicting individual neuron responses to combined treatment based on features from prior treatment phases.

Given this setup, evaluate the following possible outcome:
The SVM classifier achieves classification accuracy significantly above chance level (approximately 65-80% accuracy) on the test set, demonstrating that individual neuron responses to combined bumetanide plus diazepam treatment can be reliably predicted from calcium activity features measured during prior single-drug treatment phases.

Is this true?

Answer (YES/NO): NO